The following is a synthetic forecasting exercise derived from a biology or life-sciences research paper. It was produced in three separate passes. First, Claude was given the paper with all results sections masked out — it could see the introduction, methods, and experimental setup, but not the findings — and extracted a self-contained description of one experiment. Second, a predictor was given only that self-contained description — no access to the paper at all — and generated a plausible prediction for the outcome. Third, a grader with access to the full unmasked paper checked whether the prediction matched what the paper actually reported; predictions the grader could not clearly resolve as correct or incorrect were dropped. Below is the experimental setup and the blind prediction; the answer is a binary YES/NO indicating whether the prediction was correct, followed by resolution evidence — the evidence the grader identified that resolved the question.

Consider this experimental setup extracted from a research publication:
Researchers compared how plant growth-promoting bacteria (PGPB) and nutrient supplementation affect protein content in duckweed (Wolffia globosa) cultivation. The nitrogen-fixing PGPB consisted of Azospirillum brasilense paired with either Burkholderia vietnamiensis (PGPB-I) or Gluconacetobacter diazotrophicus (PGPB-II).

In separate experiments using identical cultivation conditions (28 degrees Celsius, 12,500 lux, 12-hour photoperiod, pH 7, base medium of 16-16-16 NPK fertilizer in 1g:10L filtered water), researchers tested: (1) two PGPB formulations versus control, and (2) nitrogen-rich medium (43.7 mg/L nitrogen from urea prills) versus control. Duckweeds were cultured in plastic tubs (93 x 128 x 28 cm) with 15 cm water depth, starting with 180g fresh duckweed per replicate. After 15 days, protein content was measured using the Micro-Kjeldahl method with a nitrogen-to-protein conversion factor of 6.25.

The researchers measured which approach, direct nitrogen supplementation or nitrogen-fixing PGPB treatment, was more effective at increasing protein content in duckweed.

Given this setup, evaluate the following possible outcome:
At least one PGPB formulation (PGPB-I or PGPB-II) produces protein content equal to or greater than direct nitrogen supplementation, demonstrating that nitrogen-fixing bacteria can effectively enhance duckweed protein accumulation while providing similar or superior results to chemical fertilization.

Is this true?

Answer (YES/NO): NO